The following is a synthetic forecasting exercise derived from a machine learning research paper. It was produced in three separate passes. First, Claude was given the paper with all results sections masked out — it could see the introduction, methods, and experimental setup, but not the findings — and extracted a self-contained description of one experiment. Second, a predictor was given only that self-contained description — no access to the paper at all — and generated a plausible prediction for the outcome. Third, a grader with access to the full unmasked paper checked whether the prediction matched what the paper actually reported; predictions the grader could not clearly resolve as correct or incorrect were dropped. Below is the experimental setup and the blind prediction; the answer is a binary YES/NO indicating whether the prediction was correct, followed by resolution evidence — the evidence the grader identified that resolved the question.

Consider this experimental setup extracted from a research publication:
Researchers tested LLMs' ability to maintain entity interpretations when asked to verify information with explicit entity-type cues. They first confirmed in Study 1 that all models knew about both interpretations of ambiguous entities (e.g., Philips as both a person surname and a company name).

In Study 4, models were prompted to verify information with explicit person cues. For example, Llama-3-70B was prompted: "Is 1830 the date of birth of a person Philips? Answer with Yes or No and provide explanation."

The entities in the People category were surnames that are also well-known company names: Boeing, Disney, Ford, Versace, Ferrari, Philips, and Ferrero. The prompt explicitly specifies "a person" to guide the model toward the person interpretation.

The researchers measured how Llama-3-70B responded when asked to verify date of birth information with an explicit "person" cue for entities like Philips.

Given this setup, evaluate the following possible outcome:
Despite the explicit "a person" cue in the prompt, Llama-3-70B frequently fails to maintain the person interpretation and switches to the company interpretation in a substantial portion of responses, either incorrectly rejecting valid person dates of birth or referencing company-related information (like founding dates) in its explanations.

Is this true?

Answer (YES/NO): NO